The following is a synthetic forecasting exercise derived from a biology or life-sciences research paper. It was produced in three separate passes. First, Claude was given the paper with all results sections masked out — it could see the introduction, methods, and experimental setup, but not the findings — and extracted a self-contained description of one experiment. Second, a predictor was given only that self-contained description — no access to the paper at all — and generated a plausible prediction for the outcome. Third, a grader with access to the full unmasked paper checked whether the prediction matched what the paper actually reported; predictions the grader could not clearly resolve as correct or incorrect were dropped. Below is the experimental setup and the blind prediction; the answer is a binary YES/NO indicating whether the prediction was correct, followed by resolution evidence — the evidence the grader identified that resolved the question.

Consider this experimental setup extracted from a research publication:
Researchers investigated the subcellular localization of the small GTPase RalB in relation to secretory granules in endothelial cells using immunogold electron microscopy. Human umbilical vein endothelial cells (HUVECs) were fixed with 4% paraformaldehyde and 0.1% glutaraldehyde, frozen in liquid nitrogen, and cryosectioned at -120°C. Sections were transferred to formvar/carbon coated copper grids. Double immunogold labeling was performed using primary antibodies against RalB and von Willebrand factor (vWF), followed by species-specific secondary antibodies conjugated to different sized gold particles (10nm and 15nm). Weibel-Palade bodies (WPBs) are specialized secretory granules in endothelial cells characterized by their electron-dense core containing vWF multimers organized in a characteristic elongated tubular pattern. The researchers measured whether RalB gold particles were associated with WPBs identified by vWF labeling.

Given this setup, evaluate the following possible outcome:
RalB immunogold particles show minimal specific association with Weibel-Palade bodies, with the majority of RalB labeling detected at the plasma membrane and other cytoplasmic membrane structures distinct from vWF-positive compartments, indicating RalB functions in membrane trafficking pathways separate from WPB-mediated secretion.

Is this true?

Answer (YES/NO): NO